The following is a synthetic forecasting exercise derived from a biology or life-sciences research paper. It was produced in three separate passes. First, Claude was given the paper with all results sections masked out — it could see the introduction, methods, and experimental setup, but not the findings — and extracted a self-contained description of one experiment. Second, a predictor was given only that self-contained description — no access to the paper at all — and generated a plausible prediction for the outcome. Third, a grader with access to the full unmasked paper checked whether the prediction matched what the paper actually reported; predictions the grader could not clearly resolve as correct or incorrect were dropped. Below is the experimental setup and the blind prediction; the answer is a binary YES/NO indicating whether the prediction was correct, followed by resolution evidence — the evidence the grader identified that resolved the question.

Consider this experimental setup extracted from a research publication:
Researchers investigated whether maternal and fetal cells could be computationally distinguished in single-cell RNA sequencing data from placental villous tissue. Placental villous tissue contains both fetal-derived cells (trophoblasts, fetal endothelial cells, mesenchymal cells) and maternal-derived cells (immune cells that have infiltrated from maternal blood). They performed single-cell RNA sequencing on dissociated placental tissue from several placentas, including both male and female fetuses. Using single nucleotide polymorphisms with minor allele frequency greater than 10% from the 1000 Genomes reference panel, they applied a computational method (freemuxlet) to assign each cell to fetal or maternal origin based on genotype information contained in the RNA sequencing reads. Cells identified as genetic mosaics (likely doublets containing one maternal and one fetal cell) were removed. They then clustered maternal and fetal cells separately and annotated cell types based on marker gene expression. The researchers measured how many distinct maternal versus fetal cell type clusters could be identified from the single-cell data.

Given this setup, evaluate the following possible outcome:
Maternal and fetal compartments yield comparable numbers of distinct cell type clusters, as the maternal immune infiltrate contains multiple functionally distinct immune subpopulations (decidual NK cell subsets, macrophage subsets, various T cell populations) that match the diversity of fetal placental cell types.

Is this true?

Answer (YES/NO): NO